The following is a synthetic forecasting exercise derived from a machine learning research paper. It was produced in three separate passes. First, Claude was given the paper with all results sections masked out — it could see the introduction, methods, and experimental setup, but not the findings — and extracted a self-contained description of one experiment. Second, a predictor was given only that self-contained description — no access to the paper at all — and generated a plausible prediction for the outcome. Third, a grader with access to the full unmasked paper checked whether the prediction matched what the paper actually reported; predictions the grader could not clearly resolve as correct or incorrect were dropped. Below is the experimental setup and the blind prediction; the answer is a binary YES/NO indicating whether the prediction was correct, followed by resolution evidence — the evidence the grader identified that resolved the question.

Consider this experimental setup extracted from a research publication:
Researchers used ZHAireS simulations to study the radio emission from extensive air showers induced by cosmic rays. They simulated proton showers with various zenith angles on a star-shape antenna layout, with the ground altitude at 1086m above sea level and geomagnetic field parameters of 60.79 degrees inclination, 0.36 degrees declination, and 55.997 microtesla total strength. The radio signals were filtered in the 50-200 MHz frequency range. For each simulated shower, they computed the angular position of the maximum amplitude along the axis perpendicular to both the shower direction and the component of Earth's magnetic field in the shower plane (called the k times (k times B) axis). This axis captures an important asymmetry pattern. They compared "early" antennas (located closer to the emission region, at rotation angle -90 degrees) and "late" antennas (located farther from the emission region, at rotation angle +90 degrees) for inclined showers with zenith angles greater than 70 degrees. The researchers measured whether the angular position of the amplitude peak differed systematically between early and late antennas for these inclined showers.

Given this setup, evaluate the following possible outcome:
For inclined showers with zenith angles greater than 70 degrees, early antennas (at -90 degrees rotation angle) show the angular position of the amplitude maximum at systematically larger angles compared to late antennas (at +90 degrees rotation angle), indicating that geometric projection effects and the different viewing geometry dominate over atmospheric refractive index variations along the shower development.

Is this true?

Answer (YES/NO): YES